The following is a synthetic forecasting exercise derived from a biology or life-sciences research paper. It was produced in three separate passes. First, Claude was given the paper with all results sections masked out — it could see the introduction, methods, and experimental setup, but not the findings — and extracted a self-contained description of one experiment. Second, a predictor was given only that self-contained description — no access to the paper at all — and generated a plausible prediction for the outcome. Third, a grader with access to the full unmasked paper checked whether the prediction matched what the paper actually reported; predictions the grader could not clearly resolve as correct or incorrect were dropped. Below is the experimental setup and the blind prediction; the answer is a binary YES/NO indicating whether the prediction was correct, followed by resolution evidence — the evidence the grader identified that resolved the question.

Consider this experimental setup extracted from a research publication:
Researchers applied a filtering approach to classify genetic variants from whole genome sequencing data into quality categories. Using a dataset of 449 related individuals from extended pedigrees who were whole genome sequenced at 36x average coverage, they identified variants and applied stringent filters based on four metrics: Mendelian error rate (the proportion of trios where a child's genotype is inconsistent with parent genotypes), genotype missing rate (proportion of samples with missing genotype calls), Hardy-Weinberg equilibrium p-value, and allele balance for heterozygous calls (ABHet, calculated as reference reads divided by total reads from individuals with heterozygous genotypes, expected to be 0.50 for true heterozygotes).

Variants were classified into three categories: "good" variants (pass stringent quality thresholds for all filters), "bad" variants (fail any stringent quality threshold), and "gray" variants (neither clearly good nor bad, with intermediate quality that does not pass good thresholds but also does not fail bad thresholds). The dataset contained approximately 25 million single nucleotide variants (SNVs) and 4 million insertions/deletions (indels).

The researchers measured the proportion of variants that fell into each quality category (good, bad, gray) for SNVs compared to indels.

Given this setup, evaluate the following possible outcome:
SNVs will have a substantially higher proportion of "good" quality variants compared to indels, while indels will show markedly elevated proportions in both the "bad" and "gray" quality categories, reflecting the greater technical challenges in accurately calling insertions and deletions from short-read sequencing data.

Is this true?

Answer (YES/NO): YES